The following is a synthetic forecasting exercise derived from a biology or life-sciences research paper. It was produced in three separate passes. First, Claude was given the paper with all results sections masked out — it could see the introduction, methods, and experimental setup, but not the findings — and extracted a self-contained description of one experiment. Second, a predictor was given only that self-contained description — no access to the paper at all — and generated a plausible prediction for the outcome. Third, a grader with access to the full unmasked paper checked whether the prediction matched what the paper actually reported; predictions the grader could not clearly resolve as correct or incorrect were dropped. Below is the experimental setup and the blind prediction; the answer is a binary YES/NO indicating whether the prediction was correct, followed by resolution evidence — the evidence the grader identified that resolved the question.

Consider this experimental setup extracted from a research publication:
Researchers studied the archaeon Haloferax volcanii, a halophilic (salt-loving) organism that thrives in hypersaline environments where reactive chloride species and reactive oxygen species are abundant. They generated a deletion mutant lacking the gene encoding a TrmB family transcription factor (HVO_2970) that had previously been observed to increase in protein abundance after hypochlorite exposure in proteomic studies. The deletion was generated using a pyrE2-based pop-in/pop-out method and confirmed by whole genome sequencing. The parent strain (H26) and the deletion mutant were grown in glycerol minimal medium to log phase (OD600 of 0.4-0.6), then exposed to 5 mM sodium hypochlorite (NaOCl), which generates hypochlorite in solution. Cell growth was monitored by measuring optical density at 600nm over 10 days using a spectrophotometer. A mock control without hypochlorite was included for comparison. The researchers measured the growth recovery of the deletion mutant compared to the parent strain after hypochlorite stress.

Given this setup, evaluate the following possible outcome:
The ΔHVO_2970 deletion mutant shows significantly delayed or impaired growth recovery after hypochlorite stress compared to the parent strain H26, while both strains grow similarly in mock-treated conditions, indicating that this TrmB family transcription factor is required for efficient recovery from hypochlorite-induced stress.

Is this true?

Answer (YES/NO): YES